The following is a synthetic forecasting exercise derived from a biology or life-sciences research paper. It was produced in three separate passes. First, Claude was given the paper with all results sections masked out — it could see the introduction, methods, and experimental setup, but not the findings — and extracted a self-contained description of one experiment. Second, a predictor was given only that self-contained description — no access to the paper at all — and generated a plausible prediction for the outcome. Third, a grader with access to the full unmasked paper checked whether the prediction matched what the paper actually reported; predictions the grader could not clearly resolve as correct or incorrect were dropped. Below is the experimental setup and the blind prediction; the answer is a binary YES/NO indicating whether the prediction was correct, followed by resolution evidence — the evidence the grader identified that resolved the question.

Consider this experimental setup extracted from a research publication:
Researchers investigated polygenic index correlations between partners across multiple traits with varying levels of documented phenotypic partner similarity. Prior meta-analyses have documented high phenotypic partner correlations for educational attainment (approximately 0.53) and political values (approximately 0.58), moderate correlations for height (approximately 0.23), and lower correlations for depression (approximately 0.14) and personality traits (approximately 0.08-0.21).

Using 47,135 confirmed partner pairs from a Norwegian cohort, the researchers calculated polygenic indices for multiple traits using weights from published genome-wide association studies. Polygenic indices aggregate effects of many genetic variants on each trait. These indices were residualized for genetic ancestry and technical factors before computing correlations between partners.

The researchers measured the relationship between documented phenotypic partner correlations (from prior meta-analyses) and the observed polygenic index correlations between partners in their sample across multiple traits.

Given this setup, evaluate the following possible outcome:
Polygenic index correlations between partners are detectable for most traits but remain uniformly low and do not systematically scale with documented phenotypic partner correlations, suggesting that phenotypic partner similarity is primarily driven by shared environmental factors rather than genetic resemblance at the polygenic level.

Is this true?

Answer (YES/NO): NO